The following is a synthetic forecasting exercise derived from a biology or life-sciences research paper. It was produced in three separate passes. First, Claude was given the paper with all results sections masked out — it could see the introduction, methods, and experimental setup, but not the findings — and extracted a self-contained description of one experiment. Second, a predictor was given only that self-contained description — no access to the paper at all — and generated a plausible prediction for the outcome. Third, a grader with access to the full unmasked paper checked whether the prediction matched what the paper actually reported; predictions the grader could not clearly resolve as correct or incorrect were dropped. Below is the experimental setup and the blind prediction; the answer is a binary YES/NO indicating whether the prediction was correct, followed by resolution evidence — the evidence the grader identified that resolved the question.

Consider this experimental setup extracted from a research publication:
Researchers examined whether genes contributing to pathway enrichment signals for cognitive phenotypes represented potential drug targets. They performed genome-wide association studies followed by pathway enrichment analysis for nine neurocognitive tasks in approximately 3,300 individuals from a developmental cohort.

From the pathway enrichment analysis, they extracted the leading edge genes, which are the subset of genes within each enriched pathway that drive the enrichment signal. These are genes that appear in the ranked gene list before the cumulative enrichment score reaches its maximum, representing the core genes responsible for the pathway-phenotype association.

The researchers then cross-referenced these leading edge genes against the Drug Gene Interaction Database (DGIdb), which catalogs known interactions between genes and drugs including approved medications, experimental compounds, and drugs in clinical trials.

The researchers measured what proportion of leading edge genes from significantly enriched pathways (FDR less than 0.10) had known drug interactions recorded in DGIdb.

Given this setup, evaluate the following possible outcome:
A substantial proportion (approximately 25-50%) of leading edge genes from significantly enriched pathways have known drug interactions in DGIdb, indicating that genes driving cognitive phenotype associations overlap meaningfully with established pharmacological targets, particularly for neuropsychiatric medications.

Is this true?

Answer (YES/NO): YES